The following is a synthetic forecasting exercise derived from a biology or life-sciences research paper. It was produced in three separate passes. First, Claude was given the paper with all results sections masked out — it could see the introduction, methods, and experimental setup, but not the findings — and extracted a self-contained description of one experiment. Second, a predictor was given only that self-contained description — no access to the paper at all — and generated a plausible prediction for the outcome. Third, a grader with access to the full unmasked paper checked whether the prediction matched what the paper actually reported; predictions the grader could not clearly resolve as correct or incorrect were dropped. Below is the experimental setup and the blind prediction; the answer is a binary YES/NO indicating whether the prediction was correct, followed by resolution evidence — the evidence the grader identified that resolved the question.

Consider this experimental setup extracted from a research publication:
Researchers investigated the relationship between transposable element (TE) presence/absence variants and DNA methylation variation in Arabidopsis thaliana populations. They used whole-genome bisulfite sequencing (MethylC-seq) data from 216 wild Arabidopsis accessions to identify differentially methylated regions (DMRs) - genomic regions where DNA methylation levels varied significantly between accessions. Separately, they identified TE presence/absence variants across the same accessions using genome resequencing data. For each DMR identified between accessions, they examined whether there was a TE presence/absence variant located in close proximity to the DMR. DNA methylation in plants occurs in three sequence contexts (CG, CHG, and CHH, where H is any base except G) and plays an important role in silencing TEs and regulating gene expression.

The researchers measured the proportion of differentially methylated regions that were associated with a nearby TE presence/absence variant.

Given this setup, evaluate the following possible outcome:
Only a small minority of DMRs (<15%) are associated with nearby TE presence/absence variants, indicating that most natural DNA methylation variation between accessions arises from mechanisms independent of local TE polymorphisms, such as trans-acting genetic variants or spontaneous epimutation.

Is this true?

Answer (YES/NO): NO